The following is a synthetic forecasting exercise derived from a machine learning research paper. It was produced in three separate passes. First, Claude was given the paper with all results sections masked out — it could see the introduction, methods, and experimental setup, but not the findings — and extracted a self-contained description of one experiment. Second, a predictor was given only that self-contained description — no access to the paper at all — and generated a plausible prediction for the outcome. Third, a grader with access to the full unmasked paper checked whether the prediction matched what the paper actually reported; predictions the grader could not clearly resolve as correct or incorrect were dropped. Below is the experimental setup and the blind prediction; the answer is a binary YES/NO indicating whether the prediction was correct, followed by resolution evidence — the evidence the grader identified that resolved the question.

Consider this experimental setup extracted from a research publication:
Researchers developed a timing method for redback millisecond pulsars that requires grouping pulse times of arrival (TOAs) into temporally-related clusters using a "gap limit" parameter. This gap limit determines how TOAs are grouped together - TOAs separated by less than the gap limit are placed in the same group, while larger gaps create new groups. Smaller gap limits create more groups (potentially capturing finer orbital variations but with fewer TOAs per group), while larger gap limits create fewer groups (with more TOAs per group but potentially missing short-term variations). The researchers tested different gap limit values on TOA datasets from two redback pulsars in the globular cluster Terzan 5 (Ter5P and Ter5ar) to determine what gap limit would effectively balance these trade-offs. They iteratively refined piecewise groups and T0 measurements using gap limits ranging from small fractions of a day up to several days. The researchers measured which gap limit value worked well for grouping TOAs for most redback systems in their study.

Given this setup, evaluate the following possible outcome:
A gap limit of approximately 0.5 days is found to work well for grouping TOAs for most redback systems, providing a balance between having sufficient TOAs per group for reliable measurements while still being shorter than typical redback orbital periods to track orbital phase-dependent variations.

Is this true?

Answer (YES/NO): YES